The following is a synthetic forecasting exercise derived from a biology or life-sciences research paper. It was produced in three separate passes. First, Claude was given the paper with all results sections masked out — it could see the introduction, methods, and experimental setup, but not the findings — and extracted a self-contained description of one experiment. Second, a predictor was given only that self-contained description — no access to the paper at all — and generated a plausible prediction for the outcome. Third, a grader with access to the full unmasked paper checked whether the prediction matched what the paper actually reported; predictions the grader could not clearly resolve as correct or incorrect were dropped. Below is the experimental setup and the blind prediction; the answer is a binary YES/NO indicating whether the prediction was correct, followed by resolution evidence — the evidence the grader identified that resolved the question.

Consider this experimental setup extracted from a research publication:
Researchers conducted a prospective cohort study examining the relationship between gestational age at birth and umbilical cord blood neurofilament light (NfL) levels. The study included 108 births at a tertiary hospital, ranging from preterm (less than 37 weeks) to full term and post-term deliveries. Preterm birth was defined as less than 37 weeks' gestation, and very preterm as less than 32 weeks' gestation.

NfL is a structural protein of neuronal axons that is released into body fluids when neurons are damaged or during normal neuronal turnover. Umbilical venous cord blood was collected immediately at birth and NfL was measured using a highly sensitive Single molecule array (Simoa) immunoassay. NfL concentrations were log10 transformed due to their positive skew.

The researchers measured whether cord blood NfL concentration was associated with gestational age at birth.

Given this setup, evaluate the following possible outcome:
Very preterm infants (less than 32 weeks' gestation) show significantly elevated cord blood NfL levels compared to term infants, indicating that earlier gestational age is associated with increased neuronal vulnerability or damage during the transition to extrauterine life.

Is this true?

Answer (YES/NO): YES